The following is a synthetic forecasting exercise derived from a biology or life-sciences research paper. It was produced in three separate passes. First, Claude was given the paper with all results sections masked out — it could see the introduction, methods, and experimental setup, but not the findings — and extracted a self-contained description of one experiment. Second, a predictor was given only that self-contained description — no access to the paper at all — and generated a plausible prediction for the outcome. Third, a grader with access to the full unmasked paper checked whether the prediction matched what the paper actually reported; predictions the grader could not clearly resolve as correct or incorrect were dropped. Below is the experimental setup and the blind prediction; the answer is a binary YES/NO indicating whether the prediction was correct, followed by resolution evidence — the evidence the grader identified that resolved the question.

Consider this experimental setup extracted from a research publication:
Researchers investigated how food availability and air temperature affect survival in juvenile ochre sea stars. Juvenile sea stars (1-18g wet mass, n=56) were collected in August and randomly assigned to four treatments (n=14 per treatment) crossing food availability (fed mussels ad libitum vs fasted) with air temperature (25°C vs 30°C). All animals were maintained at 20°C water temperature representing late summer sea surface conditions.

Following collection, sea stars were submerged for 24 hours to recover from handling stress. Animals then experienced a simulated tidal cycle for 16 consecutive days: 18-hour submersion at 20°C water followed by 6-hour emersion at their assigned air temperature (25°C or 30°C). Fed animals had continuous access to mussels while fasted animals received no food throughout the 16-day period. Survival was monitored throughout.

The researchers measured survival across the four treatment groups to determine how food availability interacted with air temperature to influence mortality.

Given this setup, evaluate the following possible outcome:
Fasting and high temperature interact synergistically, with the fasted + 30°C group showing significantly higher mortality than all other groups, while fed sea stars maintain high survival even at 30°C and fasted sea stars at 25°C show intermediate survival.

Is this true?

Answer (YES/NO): NO